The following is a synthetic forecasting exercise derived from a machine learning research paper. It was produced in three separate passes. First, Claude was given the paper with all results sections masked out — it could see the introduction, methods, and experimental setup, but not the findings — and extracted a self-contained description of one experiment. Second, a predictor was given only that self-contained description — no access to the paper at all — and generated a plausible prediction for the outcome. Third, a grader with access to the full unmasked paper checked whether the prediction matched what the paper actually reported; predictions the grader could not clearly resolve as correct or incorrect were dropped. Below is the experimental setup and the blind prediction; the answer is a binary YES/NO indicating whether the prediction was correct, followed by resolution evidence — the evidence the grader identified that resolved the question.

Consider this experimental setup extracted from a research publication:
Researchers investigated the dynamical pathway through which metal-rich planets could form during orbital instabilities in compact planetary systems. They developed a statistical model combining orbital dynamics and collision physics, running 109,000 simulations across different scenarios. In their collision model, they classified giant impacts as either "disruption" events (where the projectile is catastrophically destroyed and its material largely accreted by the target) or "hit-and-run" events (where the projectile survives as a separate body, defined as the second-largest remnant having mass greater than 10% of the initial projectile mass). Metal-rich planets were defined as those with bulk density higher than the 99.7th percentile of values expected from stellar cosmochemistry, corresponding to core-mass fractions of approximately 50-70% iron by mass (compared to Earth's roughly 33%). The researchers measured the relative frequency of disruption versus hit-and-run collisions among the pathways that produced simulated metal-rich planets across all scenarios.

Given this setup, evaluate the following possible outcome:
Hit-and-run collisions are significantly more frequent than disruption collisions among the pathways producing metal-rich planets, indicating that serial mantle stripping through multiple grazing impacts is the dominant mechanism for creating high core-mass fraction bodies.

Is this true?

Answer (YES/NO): YES